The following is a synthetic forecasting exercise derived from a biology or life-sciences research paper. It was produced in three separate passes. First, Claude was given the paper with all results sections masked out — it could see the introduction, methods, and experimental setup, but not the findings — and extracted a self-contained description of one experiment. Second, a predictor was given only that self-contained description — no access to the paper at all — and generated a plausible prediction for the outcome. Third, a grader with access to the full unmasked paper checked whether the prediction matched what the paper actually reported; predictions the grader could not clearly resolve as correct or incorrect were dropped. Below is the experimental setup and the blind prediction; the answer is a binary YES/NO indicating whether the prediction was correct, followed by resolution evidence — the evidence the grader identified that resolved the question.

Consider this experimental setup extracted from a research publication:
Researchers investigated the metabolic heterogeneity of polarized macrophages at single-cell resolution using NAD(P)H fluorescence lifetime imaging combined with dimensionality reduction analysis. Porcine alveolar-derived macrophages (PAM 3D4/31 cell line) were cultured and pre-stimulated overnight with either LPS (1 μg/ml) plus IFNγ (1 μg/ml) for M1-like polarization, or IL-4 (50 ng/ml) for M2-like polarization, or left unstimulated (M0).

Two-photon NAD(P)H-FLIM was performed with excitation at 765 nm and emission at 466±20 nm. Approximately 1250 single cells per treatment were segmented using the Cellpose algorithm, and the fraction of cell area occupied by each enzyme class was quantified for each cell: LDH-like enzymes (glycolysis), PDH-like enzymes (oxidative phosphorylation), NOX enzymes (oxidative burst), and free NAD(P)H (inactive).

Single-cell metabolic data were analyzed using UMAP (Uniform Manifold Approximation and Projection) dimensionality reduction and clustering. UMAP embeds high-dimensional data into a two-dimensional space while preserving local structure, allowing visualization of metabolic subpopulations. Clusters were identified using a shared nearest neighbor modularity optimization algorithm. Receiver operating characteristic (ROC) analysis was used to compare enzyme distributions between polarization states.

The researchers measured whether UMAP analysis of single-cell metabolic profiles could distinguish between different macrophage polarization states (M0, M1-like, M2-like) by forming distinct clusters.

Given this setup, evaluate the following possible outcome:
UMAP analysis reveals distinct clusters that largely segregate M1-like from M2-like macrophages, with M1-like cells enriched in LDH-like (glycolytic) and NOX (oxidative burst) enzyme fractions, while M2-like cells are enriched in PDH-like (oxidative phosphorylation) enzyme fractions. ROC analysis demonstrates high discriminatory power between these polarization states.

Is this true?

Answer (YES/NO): NO